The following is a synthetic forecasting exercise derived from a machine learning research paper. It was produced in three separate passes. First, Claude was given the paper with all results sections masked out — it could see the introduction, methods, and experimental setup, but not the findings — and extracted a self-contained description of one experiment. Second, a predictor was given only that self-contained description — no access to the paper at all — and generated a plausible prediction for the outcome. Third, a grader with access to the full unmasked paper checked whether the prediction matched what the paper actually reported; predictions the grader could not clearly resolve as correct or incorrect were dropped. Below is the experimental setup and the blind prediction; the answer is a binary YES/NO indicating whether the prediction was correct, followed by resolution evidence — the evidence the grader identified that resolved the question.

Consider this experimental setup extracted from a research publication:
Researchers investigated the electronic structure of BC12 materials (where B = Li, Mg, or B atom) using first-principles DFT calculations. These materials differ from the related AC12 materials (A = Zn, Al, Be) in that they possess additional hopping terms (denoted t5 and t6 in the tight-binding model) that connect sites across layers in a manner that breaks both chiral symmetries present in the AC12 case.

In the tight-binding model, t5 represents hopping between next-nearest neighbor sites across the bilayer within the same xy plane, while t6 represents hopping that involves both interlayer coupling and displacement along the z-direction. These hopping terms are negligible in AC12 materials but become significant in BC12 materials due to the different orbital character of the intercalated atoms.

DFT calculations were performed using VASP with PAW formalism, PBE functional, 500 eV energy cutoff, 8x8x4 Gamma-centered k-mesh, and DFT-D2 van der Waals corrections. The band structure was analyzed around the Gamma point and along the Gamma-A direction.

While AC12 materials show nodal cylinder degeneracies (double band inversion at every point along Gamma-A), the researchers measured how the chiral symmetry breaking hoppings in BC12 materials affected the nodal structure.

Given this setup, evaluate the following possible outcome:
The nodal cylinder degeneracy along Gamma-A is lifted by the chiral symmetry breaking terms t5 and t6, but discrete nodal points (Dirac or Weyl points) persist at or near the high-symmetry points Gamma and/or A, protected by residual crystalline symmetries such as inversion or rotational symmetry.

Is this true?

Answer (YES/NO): NO